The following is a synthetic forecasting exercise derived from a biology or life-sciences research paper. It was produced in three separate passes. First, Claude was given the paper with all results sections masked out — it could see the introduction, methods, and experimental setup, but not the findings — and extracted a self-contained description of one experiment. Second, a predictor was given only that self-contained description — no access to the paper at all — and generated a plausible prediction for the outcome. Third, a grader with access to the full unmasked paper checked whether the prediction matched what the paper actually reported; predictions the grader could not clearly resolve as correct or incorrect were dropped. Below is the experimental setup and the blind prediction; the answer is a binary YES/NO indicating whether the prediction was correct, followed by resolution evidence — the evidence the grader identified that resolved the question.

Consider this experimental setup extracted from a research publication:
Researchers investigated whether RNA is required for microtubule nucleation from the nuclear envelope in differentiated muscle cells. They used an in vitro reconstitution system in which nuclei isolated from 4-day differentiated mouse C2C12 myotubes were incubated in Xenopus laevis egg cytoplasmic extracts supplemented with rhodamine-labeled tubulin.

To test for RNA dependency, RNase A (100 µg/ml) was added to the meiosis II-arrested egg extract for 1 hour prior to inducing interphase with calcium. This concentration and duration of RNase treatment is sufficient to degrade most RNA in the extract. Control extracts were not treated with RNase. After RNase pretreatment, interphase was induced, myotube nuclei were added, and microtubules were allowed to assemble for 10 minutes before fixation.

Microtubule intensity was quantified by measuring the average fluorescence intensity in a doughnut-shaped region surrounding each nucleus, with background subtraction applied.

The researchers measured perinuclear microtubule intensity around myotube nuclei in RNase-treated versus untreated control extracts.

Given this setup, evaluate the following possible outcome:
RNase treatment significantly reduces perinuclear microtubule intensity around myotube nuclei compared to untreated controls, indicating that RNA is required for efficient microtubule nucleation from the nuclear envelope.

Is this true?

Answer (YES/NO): YES